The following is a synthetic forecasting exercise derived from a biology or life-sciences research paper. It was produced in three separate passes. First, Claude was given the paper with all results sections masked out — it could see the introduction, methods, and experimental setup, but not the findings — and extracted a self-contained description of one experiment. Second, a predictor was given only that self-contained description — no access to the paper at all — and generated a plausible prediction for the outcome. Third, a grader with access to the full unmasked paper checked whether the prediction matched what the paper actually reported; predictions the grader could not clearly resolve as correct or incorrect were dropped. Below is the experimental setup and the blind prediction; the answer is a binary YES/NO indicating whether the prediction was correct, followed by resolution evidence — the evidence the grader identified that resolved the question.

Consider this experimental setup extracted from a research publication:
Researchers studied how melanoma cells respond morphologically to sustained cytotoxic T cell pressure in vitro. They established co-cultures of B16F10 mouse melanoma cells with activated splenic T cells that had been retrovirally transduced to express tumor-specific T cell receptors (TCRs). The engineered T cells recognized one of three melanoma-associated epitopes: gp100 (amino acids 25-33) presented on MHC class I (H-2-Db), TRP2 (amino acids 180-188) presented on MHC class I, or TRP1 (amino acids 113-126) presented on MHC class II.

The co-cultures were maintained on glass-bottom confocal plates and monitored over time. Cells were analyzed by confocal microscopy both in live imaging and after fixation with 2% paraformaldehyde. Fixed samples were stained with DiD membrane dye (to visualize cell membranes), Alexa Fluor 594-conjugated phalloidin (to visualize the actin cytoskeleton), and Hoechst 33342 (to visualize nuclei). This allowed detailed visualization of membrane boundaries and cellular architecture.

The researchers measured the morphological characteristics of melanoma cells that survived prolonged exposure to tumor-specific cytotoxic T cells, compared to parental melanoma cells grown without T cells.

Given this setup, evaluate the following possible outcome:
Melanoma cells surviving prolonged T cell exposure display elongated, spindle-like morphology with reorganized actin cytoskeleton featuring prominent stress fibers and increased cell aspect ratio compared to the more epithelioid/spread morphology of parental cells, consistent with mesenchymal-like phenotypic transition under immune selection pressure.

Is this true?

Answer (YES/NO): NO